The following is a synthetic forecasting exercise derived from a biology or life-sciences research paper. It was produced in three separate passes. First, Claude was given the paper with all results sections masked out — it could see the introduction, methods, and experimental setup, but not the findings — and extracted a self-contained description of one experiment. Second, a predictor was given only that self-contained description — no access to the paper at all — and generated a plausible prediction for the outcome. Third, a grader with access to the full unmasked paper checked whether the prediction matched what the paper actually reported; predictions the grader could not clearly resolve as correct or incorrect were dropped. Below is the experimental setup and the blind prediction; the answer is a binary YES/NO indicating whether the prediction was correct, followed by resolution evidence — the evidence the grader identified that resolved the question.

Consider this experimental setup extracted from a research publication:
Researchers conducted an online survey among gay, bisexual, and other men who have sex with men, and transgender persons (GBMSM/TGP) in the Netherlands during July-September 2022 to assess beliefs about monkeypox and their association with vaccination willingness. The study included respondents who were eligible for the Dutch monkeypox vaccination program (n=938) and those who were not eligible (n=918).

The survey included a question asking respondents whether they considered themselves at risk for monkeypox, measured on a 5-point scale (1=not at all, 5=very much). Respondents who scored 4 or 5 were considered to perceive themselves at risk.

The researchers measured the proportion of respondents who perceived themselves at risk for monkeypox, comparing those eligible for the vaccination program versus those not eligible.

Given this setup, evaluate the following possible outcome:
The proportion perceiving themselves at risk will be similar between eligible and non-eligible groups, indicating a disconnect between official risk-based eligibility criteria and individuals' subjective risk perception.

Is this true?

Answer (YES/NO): NO